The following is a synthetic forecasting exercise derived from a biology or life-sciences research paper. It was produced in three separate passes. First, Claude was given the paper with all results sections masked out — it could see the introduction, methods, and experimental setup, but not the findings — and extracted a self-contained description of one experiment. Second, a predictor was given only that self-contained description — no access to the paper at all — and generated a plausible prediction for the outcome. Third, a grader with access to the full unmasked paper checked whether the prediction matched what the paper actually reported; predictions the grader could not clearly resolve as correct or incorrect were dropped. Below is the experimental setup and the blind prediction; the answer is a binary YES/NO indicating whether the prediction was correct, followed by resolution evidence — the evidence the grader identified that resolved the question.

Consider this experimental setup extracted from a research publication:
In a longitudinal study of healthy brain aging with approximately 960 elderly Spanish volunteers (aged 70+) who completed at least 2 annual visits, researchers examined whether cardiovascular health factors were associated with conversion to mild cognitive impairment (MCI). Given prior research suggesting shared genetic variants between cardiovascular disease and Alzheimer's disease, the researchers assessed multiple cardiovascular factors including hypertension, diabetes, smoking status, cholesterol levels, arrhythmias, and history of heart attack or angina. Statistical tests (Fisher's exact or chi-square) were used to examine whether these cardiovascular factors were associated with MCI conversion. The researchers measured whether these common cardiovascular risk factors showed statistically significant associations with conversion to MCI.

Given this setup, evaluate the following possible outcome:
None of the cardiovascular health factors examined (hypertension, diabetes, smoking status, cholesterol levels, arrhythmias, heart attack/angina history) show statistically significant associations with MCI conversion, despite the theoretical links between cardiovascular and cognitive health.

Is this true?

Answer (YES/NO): YES